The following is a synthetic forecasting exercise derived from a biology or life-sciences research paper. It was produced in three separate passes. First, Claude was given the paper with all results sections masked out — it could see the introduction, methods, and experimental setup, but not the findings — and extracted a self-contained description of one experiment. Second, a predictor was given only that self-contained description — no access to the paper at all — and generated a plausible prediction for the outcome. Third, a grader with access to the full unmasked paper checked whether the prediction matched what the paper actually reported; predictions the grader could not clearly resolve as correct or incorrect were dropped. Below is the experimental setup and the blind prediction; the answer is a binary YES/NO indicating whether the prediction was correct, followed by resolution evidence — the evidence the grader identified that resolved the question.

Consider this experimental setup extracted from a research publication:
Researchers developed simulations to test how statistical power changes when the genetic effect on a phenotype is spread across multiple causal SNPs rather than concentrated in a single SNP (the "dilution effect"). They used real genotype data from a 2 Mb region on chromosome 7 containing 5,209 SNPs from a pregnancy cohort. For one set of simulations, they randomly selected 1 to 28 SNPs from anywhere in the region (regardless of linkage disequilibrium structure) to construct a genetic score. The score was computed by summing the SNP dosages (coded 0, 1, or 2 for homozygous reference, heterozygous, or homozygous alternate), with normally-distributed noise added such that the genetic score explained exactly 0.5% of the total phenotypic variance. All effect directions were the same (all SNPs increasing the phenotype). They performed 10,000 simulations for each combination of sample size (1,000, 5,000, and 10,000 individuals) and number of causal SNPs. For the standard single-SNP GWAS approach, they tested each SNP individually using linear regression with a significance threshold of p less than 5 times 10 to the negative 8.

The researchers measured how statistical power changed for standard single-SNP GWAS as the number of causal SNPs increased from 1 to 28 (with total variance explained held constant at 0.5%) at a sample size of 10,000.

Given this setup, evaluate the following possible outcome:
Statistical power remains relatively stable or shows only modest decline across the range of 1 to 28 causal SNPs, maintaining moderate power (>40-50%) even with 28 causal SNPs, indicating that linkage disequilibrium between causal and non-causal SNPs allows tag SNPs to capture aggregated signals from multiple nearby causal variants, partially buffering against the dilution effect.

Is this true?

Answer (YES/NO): NO